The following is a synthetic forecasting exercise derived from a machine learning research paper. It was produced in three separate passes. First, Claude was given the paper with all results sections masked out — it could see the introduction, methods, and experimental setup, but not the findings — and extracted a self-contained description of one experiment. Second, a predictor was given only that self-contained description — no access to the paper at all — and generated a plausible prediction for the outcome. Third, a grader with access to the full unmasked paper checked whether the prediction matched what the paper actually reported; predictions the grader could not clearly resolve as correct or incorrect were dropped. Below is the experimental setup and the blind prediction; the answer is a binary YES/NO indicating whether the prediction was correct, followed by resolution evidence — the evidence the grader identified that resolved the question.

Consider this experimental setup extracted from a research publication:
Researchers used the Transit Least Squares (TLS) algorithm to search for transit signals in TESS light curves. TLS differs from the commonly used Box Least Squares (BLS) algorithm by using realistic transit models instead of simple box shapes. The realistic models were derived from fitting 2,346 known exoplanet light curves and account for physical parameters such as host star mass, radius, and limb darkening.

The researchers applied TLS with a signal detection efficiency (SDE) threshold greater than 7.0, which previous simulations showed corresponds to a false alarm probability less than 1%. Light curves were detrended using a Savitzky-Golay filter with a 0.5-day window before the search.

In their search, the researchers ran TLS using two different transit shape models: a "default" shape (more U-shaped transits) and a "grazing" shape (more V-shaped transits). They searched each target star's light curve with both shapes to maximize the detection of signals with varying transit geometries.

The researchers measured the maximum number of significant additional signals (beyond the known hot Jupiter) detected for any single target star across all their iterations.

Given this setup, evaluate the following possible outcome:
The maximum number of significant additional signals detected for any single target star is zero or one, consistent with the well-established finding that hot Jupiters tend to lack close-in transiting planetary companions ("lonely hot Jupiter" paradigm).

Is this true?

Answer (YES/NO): NO